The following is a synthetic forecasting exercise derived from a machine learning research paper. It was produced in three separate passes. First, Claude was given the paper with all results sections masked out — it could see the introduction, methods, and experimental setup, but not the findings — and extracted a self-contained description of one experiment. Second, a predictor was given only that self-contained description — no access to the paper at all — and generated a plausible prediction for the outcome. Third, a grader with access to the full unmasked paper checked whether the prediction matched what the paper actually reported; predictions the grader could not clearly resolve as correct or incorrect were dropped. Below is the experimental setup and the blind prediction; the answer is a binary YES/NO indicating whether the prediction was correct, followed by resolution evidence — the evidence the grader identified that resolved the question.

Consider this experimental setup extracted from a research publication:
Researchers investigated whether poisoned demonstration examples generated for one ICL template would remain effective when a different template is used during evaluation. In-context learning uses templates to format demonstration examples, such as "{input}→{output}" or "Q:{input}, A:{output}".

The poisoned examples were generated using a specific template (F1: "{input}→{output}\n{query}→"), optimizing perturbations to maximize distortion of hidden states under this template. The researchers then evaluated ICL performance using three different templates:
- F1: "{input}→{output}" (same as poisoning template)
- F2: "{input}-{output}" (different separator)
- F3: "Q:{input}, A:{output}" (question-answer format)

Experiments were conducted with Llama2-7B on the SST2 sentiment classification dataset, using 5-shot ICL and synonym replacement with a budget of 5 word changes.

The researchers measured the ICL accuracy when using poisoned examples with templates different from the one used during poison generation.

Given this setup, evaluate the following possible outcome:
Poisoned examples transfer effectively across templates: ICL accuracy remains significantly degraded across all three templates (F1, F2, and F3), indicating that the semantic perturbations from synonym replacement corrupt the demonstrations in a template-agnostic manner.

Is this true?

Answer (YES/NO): YES